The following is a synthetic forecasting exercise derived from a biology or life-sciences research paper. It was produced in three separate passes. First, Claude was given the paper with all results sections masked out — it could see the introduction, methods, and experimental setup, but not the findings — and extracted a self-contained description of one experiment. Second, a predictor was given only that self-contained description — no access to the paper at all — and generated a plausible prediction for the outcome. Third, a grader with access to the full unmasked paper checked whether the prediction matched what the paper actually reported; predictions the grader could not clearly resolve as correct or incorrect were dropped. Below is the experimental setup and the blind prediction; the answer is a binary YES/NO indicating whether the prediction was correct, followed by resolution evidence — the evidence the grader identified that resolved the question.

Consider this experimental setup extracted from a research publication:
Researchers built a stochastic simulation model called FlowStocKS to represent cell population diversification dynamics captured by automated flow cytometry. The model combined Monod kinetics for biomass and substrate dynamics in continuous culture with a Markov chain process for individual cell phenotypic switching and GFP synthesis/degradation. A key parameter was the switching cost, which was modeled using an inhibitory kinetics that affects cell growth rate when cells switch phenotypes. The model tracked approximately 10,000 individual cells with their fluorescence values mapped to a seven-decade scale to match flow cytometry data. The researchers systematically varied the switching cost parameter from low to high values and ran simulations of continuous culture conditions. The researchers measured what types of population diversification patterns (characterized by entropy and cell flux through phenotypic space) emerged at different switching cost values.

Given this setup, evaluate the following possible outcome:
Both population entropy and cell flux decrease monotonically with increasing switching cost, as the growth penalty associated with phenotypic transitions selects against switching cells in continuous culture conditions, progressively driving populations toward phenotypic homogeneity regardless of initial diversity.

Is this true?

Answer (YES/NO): NO